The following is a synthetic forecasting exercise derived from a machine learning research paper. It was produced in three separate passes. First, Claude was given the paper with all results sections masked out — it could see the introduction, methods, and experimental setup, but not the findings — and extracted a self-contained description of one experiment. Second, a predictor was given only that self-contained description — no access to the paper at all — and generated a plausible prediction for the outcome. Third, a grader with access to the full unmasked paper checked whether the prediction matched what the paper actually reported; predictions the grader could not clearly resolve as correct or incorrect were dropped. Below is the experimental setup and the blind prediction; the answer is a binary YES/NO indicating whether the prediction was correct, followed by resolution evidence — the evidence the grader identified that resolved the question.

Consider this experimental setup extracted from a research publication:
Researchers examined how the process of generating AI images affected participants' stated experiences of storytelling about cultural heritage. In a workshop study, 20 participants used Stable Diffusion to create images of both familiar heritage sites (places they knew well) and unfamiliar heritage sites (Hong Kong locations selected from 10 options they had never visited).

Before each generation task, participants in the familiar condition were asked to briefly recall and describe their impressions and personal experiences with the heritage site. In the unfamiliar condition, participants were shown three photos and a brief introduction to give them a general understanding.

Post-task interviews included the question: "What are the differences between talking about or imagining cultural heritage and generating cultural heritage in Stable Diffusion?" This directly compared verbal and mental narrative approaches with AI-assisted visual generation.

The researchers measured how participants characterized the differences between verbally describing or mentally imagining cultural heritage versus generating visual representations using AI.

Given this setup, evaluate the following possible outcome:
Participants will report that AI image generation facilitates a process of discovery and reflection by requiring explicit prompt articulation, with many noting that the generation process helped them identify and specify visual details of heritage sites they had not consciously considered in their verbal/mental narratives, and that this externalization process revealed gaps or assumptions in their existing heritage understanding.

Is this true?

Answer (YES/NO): NO